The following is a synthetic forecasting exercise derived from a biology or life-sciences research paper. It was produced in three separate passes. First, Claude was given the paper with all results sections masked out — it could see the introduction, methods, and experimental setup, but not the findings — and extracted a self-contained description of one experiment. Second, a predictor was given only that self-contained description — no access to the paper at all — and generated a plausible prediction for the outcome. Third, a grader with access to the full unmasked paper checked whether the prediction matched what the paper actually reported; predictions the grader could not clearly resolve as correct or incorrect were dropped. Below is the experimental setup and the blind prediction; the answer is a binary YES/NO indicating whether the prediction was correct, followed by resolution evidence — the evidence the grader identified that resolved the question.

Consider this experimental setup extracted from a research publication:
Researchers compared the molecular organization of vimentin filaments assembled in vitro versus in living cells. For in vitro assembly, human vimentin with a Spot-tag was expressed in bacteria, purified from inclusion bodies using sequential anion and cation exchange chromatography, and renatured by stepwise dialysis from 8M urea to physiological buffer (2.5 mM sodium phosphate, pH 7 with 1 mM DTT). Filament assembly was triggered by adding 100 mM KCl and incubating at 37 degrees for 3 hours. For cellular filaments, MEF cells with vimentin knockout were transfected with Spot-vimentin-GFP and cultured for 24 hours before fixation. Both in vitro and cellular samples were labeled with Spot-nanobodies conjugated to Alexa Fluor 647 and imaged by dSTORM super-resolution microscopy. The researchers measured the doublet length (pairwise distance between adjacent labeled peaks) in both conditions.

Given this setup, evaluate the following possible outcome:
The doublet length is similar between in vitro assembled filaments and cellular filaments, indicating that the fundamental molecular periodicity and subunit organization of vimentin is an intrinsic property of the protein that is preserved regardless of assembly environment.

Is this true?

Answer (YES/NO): YES